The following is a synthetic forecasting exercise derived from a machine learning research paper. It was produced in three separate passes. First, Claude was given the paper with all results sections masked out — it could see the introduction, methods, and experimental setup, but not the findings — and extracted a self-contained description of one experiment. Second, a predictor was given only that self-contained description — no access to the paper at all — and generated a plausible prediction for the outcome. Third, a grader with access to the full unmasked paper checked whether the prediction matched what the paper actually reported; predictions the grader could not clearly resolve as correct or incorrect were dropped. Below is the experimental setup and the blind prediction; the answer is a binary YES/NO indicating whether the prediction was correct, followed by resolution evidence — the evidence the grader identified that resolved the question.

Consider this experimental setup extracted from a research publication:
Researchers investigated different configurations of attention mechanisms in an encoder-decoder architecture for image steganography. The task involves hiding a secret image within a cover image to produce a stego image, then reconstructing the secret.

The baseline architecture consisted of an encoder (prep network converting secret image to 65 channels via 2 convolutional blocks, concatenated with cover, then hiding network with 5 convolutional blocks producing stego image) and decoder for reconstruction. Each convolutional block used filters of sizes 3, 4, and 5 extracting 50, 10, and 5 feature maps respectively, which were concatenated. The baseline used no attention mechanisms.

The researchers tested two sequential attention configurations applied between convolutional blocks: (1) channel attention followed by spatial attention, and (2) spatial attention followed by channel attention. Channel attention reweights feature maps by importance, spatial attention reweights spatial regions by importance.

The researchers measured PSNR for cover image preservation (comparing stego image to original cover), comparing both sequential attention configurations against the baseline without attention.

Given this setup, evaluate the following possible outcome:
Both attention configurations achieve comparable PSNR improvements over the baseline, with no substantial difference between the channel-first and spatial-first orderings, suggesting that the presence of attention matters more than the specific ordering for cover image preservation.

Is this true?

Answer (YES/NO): NO